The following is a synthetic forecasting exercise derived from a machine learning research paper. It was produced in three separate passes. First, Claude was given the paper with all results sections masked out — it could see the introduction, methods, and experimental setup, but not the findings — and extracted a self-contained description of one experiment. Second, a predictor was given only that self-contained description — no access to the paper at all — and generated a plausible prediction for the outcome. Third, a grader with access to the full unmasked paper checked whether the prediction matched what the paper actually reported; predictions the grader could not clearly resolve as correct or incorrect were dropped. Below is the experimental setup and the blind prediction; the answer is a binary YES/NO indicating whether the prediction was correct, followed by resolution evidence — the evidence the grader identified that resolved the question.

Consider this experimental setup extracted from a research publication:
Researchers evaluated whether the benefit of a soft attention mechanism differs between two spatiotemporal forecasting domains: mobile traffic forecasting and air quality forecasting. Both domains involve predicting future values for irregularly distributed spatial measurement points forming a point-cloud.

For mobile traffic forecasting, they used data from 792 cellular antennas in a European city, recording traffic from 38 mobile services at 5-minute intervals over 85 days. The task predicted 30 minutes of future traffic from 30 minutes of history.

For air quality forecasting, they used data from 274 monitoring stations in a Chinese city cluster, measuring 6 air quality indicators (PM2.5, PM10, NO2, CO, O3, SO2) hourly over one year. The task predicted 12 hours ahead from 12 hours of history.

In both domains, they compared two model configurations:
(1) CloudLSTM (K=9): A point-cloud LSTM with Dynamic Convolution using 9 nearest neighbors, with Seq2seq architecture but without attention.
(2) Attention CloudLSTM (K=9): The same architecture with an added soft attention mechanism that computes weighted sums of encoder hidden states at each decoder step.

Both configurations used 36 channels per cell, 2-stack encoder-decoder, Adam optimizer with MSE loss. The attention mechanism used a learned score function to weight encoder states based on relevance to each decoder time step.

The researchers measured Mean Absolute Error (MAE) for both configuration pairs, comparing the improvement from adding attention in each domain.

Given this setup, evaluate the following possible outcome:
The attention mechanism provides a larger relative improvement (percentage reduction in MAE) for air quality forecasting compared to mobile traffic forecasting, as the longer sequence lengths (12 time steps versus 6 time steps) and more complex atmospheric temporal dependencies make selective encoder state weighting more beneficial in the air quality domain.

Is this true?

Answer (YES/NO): NO